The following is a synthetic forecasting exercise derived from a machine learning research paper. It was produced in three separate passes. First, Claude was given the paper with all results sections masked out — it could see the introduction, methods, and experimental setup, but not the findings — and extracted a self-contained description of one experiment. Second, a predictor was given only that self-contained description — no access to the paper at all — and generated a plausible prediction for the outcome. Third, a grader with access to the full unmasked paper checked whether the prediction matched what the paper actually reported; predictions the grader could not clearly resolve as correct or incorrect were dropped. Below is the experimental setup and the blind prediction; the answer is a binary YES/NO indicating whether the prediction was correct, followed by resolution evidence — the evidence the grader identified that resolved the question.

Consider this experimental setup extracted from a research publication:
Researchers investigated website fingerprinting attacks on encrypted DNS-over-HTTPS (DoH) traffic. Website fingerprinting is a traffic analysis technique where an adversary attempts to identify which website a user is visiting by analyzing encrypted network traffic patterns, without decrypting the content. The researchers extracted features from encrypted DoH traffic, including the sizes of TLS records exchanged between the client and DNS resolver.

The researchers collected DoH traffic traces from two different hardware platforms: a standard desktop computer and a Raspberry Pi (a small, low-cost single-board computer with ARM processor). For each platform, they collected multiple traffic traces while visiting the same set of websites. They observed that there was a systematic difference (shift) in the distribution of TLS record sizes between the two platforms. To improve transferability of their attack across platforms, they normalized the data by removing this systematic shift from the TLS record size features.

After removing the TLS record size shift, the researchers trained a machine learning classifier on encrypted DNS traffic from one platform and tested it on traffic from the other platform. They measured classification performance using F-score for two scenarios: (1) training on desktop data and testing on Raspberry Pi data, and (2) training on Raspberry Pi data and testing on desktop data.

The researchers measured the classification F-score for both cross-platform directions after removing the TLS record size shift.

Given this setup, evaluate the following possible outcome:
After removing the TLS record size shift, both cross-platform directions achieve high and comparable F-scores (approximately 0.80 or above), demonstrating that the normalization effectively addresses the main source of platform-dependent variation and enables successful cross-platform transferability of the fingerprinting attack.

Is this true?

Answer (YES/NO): NO